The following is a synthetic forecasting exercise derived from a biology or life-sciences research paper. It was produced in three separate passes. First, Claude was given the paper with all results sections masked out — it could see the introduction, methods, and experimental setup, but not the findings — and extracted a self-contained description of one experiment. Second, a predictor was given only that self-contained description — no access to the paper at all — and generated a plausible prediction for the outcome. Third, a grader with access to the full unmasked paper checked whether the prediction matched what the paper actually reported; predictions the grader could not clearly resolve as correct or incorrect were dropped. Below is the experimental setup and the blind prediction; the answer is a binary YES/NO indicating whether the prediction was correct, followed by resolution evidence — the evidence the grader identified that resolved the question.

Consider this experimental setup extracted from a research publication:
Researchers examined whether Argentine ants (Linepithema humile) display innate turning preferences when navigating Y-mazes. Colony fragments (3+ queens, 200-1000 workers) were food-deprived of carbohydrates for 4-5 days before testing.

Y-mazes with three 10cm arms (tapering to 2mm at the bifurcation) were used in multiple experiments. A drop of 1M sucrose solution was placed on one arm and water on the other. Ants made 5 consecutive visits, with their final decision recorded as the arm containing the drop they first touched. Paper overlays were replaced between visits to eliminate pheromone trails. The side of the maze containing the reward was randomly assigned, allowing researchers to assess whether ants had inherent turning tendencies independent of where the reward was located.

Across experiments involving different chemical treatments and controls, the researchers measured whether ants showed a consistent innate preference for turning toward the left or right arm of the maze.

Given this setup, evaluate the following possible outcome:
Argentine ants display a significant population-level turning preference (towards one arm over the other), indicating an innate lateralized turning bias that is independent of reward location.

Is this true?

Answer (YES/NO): NO